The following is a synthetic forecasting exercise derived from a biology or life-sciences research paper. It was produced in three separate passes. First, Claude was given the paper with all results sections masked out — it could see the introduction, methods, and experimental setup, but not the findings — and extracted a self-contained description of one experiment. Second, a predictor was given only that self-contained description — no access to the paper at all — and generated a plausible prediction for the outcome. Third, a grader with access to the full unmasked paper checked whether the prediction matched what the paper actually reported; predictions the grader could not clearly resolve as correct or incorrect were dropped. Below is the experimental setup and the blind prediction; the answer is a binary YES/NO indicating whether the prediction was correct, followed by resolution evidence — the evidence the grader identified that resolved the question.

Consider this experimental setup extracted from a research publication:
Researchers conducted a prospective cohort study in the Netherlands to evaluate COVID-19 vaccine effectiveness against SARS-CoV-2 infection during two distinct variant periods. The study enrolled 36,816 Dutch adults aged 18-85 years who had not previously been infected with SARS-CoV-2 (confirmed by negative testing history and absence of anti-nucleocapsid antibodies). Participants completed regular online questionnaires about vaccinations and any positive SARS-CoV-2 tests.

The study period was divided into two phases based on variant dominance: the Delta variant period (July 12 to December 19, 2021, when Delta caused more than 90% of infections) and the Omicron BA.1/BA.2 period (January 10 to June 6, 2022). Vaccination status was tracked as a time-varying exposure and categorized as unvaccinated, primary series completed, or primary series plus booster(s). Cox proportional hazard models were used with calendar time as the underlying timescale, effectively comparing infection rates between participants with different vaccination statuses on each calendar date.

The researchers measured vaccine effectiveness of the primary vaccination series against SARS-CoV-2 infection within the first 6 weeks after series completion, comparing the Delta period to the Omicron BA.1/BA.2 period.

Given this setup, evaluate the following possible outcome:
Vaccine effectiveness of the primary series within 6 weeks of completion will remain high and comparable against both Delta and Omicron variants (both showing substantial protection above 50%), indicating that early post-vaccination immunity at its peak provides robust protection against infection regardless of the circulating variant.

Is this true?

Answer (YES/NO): NO